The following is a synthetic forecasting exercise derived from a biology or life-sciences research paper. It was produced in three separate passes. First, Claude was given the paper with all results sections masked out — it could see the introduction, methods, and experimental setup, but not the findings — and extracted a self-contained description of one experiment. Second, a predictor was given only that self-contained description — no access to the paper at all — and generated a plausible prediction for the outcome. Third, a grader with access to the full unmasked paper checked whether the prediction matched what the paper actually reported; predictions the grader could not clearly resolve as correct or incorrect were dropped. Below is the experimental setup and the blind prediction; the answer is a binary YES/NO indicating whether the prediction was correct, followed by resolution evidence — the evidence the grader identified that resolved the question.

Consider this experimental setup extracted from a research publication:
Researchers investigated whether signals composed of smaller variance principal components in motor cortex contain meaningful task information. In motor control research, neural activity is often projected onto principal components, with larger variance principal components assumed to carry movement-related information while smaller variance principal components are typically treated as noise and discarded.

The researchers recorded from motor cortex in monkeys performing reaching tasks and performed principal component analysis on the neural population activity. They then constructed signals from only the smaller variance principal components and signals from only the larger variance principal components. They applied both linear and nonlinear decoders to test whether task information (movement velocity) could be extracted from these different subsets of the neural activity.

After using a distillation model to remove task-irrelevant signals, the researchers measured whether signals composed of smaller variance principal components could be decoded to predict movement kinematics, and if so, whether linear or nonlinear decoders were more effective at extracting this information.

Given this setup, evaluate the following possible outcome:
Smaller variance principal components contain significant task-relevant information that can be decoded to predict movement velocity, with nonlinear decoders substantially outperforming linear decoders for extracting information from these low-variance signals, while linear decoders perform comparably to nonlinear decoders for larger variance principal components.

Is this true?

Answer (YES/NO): YES